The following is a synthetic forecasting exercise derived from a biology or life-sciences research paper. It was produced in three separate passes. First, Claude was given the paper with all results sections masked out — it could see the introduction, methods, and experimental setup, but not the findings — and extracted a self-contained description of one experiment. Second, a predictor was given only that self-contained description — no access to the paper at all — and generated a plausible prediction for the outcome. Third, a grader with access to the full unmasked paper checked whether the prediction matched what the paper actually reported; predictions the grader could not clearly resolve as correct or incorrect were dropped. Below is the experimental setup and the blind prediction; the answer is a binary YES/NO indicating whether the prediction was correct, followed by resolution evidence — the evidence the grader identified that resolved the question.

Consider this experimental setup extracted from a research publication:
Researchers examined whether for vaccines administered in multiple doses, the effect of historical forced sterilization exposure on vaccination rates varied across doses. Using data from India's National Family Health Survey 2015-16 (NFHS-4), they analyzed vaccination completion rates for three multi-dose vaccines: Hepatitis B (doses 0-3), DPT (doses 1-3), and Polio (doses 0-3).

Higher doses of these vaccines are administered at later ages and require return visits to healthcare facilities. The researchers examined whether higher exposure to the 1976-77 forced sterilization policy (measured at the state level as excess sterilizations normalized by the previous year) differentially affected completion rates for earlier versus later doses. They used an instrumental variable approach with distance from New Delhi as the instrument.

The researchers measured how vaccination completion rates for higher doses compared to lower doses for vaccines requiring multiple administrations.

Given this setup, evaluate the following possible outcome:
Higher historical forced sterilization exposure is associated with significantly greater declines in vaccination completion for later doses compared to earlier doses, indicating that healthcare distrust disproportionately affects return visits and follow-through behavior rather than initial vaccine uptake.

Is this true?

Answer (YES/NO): NO